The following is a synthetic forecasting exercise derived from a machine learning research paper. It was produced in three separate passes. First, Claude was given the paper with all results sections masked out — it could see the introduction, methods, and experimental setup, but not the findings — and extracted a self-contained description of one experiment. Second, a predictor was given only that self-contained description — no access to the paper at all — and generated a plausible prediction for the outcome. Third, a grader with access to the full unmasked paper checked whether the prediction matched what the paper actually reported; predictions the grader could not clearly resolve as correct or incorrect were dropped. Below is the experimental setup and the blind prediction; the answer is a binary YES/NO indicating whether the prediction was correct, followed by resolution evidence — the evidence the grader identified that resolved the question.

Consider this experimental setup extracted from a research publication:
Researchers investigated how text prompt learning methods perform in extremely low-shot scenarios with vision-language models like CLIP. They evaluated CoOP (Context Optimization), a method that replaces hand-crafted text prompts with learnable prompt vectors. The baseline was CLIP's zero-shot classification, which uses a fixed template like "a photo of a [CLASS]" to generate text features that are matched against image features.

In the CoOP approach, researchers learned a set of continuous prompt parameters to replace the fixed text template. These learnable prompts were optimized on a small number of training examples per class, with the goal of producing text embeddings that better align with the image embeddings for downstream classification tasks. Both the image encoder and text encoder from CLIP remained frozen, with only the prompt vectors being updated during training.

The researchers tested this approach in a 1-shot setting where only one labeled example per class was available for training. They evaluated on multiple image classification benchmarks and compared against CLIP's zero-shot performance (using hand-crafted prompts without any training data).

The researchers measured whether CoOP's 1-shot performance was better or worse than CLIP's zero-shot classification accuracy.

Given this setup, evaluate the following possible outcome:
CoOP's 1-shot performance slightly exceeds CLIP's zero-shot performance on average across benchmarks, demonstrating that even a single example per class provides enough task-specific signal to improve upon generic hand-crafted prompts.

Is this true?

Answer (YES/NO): NO